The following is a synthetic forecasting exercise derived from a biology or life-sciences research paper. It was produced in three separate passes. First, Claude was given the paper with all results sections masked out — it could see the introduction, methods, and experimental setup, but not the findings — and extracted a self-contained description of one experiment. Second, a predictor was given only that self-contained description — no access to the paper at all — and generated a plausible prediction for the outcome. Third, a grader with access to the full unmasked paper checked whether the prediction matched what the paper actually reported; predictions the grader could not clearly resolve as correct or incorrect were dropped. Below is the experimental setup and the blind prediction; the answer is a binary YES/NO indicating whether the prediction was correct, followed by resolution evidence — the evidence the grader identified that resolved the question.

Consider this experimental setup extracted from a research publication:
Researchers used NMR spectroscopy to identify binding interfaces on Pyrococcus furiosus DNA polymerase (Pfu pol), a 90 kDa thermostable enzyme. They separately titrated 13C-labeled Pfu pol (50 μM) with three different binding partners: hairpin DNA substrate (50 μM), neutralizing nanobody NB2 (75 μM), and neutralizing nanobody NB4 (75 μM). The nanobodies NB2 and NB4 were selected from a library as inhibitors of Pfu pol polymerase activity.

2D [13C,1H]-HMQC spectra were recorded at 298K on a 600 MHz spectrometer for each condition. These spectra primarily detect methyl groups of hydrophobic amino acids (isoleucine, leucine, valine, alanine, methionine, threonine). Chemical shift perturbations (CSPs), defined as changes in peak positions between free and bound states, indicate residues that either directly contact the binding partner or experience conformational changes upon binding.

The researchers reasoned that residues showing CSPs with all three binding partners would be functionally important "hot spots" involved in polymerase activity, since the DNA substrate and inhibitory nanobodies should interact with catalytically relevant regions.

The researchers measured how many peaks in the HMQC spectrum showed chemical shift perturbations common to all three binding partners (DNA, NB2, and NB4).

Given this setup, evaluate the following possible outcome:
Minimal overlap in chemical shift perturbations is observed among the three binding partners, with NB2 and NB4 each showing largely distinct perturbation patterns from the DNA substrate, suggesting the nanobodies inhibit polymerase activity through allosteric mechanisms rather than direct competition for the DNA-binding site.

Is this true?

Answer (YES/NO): NO